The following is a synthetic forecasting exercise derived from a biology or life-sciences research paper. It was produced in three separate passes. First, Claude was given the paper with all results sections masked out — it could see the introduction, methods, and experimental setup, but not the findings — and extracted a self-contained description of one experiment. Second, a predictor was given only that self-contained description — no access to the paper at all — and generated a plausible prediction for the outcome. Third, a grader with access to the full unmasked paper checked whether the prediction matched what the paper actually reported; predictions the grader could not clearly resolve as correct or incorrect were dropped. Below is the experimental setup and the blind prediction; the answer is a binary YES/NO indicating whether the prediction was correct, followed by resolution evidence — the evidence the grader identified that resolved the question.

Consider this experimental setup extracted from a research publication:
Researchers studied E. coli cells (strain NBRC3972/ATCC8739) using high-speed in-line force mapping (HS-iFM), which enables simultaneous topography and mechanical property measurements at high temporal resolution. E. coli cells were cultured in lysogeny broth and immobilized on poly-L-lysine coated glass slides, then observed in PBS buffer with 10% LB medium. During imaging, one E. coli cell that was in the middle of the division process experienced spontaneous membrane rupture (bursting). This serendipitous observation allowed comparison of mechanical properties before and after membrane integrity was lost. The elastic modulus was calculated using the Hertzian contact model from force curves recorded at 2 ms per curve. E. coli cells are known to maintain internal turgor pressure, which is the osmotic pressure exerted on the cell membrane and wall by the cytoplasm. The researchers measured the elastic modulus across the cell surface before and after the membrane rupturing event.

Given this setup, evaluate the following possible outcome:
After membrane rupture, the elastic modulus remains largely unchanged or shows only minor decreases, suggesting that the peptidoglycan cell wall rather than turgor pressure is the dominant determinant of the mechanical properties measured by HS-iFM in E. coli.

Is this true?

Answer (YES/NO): NO